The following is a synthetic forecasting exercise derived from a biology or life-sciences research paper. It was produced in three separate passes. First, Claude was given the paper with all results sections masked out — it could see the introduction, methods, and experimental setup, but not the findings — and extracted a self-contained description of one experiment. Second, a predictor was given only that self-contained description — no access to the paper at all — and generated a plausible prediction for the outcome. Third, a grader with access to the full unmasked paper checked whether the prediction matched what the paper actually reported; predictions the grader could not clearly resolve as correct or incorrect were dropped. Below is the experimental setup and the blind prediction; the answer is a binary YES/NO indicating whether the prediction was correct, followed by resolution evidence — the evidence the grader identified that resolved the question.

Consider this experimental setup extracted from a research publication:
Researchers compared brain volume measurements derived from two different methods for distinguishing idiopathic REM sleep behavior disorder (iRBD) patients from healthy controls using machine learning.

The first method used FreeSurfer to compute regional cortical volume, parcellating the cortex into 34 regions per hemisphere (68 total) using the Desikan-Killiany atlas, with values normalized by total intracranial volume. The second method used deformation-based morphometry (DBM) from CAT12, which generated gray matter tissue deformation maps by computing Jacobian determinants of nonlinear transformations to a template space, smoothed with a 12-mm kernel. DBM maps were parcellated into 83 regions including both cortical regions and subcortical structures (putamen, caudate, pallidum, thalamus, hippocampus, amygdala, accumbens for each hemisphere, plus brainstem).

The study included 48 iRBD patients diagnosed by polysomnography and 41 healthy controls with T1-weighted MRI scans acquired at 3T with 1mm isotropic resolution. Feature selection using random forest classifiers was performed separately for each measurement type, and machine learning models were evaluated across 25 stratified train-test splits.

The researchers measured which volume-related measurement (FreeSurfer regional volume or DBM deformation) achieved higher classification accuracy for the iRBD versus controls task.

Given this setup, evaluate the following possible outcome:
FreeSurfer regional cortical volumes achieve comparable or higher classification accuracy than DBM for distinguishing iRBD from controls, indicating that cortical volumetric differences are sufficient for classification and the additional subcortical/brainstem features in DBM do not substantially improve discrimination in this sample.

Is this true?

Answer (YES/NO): NO